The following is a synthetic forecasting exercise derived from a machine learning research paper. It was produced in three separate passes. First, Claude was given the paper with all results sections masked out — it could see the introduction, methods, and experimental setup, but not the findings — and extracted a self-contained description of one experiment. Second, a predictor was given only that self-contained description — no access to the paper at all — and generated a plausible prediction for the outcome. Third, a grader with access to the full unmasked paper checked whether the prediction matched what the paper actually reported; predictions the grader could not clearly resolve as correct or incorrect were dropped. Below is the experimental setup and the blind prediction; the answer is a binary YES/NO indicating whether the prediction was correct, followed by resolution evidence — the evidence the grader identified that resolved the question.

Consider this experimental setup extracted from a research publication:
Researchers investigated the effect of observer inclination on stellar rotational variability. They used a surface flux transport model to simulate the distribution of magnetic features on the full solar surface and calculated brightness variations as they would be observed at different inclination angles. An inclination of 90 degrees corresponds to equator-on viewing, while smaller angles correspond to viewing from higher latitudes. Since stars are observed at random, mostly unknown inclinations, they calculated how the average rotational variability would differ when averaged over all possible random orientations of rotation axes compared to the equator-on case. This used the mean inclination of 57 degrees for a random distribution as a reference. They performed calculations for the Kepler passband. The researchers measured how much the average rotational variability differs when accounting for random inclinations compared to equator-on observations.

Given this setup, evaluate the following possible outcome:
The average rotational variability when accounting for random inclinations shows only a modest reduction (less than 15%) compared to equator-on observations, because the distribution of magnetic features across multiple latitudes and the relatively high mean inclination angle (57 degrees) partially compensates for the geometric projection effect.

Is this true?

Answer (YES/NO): NO